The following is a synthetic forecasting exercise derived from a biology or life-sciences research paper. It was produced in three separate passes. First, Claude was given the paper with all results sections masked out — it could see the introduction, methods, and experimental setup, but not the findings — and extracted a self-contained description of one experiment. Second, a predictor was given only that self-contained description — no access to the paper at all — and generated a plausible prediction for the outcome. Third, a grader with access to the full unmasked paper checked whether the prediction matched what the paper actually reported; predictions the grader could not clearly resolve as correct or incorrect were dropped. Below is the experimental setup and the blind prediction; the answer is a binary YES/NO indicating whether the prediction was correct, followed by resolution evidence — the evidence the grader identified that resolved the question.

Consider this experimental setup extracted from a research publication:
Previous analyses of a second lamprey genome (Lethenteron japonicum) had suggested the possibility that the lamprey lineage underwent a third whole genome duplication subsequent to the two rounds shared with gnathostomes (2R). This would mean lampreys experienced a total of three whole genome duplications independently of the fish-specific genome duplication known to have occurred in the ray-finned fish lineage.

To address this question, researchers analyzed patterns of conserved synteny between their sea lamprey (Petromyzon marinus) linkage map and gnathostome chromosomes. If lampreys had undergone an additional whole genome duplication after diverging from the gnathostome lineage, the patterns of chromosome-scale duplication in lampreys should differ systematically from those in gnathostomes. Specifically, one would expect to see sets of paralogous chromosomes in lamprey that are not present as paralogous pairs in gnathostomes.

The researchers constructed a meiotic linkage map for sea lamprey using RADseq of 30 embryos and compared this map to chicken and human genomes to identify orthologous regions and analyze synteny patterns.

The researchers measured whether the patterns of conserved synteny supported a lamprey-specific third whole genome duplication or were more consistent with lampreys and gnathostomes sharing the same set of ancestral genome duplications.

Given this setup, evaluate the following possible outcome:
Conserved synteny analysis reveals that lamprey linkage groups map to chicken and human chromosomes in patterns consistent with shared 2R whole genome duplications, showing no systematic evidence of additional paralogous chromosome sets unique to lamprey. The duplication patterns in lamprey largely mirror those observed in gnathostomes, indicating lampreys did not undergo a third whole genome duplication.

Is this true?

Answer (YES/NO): NO